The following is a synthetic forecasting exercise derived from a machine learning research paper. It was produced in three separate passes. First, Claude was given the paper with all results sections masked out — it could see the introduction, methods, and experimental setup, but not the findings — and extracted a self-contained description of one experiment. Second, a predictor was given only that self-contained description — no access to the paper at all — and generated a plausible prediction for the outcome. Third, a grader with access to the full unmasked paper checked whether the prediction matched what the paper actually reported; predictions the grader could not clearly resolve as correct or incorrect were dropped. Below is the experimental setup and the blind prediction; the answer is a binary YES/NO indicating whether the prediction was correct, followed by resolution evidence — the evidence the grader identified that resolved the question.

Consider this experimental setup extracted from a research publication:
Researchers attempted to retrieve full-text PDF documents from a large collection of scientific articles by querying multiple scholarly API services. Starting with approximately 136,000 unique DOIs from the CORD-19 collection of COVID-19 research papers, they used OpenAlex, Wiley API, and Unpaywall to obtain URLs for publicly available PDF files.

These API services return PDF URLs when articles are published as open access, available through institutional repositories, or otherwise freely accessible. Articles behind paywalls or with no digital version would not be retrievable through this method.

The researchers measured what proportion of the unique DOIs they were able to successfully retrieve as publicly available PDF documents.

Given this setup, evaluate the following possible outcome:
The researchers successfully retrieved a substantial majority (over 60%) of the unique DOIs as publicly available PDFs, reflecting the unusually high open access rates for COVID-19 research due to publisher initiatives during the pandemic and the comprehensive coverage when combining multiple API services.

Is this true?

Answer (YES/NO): NO